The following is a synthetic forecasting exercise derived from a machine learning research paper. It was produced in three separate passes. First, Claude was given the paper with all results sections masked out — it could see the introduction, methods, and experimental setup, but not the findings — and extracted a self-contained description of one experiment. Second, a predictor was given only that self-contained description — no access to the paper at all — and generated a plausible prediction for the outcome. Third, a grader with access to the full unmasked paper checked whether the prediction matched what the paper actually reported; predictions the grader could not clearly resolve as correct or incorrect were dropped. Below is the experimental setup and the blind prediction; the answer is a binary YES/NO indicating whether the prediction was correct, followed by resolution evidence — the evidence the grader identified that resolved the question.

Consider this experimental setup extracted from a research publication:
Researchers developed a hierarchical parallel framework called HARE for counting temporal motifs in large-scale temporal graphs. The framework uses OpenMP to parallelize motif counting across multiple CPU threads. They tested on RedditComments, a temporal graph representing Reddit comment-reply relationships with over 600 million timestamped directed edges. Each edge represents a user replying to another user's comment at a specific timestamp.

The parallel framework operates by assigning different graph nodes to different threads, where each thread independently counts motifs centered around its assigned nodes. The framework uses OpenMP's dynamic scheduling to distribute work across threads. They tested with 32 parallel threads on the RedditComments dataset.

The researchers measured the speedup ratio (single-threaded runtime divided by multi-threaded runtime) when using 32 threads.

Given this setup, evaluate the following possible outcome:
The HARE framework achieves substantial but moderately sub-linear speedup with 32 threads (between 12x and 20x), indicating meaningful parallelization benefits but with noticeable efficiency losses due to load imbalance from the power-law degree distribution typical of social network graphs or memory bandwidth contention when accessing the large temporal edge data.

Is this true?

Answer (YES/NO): NO